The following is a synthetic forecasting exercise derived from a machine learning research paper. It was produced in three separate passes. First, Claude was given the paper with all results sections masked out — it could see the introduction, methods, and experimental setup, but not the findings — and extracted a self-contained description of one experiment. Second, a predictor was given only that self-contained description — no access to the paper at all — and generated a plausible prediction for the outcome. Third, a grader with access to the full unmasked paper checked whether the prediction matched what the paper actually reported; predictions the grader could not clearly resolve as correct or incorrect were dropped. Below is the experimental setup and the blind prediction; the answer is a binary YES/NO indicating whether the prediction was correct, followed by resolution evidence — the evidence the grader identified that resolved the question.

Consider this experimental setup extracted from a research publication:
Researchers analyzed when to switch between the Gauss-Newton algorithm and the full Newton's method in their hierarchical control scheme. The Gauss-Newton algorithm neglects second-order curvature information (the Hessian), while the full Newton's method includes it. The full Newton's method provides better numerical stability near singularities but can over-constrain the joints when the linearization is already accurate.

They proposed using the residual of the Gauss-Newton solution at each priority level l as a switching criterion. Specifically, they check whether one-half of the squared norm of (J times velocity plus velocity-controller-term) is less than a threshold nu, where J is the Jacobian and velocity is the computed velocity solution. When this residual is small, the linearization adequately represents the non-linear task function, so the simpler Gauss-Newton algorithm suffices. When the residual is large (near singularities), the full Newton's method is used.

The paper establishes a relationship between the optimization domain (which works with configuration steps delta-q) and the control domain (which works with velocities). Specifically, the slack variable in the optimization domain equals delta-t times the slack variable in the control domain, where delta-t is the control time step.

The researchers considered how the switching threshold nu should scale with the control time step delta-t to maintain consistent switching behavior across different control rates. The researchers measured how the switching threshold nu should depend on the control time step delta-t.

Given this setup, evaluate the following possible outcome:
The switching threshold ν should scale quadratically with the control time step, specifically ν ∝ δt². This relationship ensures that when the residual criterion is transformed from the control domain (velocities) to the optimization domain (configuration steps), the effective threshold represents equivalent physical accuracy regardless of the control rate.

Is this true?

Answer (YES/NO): YES